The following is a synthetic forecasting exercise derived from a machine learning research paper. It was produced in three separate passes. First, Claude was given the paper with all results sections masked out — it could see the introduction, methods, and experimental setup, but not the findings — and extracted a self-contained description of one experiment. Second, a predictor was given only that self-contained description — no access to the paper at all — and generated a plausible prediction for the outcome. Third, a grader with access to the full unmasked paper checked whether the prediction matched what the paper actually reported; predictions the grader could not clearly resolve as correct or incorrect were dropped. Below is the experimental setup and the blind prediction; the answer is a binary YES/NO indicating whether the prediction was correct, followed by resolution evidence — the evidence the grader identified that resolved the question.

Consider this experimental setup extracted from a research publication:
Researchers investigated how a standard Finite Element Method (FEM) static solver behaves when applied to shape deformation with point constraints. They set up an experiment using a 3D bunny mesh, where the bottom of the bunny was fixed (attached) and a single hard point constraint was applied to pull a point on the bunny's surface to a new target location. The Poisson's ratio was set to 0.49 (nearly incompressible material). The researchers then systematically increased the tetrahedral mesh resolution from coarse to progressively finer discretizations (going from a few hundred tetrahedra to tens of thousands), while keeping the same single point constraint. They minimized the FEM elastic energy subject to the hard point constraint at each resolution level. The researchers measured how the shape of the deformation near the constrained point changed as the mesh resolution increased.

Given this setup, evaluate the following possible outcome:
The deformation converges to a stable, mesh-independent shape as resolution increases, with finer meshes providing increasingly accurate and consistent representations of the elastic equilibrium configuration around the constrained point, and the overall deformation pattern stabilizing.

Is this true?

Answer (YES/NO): NO